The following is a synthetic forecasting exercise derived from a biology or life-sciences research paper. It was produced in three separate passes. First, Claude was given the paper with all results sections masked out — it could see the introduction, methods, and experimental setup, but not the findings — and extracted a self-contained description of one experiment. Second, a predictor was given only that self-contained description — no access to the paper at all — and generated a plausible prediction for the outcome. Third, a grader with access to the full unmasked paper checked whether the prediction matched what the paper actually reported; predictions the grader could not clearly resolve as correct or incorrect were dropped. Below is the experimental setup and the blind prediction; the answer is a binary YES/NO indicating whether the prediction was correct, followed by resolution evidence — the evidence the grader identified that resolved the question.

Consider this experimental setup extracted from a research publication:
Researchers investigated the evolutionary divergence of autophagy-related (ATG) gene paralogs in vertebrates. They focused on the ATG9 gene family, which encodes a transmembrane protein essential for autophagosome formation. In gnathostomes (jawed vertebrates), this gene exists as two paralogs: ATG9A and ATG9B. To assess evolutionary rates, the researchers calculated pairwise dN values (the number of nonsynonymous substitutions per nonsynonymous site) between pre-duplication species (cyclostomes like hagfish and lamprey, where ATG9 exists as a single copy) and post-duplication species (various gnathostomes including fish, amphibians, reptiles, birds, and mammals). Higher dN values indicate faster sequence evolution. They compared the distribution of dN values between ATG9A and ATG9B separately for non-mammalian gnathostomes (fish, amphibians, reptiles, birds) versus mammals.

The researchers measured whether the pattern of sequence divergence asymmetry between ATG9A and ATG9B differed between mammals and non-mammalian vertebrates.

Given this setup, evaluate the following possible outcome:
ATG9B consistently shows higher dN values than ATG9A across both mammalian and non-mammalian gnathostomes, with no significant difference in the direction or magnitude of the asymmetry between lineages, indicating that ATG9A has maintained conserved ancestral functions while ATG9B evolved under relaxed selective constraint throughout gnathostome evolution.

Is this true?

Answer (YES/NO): NO